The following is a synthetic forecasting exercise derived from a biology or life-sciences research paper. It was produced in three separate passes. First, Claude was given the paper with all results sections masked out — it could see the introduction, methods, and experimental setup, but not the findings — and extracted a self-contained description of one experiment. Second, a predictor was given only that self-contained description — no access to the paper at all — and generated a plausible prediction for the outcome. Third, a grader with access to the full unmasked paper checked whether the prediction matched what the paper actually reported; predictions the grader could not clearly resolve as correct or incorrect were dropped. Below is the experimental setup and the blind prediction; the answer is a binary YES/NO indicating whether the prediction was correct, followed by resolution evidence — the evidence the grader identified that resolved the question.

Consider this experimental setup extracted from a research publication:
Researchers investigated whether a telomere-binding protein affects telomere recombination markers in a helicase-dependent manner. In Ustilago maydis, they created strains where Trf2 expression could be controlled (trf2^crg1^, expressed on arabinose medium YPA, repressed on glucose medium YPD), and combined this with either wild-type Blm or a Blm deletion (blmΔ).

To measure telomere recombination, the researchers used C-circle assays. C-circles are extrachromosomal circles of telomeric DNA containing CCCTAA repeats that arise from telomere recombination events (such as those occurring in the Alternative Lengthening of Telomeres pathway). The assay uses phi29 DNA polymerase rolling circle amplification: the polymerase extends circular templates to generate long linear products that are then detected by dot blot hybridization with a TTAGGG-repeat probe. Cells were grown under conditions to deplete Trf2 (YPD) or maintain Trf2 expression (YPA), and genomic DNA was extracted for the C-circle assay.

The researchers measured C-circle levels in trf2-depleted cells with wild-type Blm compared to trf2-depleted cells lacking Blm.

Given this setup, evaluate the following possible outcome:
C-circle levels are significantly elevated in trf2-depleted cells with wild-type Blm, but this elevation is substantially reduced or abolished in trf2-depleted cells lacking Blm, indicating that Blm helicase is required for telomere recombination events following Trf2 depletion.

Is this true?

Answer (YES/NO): YES